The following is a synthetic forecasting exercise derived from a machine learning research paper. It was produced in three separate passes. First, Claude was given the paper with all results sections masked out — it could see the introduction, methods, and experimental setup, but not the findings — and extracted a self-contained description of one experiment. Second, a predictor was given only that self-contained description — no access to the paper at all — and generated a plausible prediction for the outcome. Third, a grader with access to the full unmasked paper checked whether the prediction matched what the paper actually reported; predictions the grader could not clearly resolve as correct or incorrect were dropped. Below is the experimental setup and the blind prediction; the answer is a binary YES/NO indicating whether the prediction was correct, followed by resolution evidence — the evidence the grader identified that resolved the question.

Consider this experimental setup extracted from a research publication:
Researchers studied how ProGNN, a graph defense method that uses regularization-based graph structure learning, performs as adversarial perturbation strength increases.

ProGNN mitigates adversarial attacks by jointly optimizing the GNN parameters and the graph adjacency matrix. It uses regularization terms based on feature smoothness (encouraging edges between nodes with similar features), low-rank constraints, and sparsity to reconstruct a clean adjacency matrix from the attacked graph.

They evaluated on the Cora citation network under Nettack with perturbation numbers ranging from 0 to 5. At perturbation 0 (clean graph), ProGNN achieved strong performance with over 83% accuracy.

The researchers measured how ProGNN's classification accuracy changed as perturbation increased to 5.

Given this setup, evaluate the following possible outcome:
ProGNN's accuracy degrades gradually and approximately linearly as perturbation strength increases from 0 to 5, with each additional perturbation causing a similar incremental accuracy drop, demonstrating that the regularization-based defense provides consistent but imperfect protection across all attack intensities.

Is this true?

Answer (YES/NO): NO